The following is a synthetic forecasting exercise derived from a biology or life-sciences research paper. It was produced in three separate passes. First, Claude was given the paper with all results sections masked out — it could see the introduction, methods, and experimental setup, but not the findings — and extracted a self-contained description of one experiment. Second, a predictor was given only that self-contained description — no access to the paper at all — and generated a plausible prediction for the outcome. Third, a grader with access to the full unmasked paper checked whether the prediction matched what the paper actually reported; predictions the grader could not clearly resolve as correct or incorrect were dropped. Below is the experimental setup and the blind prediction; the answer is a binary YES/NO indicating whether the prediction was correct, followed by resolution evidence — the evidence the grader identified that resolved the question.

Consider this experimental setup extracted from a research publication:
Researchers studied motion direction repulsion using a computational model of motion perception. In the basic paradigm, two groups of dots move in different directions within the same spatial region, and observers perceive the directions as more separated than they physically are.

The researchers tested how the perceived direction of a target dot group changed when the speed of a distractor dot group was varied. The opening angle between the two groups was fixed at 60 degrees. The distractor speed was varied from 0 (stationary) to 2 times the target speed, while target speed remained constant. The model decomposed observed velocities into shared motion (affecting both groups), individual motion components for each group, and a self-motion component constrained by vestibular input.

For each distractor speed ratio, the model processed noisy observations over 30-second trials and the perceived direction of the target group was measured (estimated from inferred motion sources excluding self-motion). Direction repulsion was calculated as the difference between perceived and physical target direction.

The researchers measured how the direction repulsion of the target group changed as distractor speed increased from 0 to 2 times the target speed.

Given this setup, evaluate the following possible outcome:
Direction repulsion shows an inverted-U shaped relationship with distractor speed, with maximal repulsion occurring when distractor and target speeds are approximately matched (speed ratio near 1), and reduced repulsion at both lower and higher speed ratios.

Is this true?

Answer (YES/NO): YES